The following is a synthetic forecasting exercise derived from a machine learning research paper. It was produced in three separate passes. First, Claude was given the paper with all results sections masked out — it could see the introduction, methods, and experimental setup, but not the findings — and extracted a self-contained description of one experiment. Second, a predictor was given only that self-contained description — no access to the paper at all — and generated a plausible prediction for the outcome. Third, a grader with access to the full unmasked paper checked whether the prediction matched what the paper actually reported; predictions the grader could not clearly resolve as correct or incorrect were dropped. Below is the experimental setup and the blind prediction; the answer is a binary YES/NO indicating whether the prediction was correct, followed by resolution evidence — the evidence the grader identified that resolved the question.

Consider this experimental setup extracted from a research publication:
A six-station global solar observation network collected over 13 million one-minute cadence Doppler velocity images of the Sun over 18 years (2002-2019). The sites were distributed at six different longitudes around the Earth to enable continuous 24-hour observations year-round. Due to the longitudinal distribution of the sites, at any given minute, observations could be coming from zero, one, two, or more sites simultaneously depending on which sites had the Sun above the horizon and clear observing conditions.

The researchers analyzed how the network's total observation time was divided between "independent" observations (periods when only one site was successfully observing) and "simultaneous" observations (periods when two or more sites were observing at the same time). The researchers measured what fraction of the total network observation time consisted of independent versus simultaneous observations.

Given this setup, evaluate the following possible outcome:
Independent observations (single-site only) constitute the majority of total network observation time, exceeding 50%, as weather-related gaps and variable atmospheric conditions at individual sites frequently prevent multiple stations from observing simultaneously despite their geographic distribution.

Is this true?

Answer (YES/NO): NO